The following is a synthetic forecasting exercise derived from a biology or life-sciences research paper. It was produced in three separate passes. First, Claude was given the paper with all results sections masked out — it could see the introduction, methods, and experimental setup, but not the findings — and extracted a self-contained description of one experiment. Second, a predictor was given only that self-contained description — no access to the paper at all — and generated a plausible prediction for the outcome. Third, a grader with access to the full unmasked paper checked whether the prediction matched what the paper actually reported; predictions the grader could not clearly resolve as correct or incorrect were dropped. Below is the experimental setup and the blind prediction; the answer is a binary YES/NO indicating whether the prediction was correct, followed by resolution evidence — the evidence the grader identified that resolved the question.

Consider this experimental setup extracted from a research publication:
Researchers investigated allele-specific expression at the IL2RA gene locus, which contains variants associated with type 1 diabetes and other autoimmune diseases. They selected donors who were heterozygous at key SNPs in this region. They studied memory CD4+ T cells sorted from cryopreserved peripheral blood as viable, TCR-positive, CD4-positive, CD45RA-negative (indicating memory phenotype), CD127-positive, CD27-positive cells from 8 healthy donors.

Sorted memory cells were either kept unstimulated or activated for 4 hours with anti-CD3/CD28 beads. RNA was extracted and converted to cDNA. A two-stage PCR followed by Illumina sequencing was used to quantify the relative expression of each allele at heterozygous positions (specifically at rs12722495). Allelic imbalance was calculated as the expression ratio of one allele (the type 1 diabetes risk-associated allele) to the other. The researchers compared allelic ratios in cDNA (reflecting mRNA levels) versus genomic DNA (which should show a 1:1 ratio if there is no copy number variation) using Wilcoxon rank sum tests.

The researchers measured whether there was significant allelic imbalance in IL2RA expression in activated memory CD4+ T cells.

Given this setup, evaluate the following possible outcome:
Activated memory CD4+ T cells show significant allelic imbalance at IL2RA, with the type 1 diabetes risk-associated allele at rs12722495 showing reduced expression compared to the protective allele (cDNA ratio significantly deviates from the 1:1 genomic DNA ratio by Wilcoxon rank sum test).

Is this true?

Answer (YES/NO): NO